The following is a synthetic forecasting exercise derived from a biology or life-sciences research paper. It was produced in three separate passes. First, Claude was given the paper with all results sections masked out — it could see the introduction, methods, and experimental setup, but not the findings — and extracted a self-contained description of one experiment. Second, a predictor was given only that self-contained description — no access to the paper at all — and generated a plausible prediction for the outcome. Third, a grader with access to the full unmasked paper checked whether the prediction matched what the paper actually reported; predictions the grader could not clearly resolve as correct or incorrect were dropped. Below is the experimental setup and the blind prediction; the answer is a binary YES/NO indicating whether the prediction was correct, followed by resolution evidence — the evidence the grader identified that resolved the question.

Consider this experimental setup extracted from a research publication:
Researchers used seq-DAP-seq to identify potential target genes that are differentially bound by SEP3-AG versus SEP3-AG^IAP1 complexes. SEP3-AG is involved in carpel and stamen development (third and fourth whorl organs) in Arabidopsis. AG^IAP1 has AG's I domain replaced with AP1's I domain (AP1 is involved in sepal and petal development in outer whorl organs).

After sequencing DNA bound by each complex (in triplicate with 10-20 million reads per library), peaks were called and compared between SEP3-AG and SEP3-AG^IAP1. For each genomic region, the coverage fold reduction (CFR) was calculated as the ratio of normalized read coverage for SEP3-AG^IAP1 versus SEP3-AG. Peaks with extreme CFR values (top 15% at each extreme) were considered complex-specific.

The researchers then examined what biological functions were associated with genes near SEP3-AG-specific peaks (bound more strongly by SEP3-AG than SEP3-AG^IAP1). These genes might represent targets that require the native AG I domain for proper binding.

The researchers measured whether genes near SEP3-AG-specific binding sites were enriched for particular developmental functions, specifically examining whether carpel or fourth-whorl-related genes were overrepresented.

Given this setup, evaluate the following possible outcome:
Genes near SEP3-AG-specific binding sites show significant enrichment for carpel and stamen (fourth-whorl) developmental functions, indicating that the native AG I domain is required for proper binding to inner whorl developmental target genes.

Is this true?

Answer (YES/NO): YES